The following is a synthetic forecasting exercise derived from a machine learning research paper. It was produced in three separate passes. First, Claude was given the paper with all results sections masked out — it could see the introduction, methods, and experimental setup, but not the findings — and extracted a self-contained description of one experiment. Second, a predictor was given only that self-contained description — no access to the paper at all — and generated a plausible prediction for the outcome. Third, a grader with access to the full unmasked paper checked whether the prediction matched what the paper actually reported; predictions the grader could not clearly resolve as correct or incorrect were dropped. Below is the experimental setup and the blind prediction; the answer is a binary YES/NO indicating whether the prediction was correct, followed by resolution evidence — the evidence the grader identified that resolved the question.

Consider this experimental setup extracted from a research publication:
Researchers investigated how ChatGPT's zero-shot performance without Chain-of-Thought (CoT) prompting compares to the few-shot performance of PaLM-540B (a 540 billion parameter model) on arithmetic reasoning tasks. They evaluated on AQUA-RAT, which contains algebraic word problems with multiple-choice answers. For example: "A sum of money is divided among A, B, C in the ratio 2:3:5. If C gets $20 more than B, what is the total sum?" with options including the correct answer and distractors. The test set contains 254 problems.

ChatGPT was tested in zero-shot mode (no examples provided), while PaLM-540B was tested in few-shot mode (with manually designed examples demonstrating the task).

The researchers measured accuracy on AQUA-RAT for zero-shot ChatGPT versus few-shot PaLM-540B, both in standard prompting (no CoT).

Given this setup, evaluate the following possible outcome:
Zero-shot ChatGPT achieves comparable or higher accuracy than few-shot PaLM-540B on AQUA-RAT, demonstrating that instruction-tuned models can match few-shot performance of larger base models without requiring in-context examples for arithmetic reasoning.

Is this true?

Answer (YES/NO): YES